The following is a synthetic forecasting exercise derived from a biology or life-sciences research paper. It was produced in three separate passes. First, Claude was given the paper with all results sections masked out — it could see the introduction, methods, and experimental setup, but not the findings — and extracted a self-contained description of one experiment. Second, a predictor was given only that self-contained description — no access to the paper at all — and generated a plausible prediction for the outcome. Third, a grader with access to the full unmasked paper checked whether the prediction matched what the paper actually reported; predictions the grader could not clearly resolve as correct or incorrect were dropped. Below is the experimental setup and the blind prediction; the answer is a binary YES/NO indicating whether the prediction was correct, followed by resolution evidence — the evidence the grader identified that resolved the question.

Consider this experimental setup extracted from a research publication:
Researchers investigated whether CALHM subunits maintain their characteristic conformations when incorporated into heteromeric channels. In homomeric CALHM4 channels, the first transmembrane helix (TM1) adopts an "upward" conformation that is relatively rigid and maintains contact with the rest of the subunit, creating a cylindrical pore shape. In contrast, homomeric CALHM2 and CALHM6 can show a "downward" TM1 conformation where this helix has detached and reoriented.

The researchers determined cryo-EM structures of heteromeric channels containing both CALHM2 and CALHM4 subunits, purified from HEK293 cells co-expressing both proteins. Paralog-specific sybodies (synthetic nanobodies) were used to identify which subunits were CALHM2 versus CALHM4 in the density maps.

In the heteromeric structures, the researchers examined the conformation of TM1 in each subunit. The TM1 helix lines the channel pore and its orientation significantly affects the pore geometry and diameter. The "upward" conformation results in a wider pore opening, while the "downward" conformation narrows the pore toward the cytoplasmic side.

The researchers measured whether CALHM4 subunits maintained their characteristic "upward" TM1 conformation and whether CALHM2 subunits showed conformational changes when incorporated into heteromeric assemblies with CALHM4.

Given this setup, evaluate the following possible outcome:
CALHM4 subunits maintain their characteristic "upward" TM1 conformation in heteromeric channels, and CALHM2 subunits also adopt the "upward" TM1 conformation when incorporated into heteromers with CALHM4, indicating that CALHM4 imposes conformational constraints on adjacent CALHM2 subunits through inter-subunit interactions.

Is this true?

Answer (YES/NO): NO